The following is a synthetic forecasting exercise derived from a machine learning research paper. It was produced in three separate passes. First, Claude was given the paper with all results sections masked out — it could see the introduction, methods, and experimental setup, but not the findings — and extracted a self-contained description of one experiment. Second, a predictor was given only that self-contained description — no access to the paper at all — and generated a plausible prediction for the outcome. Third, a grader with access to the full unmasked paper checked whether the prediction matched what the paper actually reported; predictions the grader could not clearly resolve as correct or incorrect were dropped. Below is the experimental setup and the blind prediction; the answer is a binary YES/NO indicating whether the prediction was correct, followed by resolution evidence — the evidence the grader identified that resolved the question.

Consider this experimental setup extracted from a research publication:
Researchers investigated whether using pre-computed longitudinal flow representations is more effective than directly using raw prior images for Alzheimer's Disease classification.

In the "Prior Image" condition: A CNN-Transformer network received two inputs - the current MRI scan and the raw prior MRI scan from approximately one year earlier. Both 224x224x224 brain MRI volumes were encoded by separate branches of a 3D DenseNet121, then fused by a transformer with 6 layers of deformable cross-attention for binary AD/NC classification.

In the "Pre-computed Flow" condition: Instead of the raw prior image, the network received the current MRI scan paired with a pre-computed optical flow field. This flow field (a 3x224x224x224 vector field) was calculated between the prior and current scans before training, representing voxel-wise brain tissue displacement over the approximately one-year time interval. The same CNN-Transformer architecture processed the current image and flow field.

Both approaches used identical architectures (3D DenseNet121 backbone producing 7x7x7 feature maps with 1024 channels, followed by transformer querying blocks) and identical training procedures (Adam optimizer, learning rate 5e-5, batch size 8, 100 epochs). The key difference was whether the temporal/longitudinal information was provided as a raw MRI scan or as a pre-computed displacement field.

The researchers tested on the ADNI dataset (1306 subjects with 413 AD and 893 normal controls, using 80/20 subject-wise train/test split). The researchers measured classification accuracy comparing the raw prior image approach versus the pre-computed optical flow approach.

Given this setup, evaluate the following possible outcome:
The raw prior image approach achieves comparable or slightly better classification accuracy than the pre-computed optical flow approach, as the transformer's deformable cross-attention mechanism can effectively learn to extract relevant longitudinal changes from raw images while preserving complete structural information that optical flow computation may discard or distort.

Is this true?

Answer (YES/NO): NO